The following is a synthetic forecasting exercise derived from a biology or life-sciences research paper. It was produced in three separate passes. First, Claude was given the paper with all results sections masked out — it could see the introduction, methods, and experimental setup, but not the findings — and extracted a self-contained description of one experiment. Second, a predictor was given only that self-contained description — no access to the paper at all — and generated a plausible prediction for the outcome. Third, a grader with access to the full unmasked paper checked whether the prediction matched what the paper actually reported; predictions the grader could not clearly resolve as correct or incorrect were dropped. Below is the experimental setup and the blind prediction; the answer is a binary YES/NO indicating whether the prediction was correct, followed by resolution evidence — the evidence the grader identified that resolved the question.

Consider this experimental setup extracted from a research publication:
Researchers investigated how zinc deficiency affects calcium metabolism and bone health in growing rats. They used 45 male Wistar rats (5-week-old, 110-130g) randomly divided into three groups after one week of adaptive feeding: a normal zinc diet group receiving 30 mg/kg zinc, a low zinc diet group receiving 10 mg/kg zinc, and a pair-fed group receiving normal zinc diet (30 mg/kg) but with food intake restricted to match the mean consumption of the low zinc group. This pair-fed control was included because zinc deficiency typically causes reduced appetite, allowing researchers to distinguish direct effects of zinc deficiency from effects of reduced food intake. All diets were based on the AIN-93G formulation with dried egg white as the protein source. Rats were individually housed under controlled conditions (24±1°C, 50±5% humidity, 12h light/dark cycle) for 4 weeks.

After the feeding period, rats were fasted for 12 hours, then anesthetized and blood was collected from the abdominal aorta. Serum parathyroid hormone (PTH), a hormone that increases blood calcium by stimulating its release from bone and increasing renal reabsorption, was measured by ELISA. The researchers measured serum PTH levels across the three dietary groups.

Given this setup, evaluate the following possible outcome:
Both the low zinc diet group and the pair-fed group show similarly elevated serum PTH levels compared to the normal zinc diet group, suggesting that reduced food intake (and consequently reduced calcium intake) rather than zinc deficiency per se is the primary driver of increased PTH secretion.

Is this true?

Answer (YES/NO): NO